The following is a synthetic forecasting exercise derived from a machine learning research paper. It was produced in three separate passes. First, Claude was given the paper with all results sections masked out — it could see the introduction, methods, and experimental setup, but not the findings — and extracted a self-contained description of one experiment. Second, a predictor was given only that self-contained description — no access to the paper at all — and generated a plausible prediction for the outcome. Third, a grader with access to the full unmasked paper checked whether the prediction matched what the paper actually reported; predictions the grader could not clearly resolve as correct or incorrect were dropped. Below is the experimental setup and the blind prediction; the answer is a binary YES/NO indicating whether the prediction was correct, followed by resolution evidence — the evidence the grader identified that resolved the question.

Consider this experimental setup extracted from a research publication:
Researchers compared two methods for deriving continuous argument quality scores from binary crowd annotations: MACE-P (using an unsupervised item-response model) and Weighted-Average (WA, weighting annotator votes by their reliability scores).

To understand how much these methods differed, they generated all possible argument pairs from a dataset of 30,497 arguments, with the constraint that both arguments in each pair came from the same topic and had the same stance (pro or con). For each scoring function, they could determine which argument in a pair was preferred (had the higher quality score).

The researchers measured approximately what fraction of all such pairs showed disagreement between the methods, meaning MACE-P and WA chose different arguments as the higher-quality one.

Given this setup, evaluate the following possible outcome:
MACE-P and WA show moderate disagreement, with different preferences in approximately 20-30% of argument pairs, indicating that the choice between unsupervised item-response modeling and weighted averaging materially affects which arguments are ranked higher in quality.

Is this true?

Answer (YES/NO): YES